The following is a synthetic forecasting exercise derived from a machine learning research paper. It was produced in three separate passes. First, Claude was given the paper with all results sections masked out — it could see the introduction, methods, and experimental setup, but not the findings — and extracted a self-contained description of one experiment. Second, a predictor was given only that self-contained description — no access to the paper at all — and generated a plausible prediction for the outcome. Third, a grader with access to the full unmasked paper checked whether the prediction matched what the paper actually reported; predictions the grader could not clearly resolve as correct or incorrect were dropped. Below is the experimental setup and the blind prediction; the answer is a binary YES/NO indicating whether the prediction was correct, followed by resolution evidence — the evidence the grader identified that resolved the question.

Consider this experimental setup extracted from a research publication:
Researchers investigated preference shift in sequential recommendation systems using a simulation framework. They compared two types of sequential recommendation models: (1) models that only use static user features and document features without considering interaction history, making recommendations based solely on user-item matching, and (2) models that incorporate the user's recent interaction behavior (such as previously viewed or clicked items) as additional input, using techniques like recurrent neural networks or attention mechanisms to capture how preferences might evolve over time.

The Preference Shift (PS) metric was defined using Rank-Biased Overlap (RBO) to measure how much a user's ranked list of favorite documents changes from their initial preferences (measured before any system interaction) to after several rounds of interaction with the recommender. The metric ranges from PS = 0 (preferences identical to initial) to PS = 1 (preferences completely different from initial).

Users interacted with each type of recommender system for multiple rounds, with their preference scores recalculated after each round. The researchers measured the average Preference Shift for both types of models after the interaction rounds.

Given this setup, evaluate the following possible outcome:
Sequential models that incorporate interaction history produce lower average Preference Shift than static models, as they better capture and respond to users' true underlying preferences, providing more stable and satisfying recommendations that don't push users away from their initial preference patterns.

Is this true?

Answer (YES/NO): NO